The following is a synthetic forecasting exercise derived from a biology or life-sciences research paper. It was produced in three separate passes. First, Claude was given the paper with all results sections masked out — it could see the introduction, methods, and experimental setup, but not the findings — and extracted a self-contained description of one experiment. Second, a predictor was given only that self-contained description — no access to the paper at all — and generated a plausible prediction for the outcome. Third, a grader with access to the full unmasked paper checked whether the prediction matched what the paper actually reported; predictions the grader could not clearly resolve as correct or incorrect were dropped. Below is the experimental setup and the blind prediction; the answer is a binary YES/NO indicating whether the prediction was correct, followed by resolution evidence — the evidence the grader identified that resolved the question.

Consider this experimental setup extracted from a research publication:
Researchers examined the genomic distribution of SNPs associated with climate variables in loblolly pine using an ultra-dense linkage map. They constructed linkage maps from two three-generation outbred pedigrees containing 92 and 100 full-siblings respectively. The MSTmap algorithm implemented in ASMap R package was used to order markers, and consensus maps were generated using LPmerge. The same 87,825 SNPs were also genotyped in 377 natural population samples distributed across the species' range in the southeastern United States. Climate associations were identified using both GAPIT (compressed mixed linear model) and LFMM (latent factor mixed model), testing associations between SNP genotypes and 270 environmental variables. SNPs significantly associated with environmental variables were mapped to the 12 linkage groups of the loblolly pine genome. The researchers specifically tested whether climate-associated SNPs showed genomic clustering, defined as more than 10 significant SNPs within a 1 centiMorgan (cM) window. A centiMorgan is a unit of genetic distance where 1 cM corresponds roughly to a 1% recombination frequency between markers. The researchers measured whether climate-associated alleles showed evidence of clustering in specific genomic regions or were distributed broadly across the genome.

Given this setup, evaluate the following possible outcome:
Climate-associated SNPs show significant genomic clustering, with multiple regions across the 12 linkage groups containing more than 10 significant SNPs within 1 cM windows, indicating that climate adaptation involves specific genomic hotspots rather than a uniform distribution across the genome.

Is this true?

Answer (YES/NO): NO